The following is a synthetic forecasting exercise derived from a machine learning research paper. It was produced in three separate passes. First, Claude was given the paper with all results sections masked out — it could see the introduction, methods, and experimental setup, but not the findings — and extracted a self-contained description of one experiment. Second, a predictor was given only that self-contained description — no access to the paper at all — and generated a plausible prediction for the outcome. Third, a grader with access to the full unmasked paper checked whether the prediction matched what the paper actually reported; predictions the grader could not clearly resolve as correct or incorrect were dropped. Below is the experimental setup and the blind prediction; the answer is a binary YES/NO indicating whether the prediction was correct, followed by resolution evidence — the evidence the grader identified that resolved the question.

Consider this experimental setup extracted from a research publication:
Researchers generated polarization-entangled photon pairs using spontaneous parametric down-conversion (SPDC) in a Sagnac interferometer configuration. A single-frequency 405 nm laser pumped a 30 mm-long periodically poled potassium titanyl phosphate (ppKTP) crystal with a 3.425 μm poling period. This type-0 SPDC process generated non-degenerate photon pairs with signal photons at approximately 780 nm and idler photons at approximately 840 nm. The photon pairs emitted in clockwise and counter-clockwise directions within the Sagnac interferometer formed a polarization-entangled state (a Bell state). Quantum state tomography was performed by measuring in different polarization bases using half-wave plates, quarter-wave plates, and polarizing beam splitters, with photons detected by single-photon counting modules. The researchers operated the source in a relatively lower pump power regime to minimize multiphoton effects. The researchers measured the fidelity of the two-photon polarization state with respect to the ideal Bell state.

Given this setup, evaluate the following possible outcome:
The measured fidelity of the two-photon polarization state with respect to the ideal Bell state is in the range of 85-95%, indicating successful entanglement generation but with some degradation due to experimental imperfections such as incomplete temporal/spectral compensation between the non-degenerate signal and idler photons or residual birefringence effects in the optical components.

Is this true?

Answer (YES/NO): NO